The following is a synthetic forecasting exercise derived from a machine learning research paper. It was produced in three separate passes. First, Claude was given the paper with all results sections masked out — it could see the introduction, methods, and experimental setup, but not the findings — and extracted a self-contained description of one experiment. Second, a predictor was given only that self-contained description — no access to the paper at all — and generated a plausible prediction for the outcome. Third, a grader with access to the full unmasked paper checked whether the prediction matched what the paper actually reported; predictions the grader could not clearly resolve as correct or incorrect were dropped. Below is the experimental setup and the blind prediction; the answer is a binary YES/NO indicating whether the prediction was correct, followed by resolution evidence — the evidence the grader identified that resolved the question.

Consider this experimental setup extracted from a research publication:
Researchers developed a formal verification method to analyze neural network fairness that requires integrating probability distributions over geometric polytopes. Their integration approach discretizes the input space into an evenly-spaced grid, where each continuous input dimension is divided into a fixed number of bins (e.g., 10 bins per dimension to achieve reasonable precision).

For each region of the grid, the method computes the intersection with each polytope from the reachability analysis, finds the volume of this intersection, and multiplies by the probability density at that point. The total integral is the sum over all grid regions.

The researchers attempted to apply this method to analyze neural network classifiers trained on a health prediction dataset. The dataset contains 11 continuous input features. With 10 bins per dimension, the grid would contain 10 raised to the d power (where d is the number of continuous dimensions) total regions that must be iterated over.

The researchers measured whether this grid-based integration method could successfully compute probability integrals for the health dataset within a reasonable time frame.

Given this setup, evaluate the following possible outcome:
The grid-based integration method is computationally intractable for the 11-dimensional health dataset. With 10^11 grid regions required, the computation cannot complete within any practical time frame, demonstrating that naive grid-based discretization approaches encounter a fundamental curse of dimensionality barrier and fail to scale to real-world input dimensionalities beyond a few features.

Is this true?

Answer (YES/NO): YES